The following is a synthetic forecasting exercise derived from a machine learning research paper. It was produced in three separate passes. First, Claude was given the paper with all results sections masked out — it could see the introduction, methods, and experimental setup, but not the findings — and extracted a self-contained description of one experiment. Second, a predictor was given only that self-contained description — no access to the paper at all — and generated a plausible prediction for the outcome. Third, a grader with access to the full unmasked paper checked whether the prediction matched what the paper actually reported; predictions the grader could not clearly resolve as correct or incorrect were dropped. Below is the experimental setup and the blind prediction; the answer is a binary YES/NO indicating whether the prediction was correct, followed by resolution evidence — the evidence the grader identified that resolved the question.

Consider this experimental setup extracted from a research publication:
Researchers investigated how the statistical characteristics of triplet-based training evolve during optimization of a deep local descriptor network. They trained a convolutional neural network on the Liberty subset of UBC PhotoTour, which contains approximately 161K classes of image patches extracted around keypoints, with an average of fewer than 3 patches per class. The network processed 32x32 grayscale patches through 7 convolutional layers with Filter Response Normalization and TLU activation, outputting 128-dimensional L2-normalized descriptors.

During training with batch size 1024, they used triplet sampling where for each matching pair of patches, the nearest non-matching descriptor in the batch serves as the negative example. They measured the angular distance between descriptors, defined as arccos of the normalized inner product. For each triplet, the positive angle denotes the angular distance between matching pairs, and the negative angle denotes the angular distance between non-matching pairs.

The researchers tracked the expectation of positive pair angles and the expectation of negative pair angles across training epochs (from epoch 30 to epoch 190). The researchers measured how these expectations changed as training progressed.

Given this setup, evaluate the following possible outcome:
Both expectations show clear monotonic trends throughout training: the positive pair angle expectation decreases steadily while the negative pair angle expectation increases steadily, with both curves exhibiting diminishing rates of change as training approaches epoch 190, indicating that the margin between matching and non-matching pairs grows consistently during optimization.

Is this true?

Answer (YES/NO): NO